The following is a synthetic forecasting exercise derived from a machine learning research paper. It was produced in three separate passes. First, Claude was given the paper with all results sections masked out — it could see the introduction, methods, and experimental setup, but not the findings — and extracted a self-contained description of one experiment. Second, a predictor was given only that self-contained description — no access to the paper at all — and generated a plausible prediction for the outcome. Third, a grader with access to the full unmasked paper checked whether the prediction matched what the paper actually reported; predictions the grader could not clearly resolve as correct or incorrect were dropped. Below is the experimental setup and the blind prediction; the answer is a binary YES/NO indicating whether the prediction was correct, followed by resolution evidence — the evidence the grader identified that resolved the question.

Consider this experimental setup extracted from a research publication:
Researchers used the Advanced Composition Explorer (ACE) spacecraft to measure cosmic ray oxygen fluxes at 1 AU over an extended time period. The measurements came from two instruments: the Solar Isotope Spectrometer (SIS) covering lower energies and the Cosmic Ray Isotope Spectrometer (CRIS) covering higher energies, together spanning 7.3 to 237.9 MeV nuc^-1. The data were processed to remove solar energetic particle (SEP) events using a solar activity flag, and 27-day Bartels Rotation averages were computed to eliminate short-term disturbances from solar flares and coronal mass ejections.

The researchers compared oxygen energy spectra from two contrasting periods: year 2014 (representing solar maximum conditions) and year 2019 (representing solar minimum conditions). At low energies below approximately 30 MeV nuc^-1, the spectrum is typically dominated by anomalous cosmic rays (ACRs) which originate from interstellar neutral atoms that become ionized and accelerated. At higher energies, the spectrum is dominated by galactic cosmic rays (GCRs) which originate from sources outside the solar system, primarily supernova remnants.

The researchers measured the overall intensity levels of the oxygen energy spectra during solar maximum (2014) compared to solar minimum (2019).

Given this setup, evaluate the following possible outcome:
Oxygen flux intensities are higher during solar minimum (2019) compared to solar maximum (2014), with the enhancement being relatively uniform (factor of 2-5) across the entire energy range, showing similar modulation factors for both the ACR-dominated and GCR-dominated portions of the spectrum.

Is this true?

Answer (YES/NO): NO